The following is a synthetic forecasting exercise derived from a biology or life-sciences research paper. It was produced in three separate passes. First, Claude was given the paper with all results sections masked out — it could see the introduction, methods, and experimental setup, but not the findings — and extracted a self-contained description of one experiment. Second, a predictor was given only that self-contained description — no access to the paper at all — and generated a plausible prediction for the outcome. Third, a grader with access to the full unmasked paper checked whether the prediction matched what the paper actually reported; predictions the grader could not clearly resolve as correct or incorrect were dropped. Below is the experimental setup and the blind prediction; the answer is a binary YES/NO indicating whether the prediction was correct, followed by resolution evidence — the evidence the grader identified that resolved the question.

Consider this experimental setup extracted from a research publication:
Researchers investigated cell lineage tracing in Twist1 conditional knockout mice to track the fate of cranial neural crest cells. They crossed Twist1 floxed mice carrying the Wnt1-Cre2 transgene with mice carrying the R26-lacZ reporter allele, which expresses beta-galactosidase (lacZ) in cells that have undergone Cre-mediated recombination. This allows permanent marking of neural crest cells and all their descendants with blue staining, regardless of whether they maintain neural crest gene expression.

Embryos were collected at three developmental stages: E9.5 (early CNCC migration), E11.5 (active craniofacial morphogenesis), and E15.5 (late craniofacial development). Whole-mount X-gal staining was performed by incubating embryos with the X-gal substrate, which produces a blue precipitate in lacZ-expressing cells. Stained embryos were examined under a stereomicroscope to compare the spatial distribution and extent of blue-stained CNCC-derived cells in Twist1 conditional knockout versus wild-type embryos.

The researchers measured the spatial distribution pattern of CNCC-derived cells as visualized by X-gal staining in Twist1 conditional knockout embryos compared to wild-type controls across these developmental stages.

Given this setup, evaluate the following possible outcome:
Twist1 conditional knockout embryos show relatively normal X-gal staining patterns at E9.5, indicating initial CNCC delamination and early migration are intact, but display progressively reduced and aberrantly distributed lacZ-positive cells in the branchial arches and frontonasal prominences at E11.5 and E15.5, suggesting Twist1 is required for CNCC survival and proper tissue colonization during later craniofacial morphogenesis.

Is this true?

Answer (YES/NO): NO